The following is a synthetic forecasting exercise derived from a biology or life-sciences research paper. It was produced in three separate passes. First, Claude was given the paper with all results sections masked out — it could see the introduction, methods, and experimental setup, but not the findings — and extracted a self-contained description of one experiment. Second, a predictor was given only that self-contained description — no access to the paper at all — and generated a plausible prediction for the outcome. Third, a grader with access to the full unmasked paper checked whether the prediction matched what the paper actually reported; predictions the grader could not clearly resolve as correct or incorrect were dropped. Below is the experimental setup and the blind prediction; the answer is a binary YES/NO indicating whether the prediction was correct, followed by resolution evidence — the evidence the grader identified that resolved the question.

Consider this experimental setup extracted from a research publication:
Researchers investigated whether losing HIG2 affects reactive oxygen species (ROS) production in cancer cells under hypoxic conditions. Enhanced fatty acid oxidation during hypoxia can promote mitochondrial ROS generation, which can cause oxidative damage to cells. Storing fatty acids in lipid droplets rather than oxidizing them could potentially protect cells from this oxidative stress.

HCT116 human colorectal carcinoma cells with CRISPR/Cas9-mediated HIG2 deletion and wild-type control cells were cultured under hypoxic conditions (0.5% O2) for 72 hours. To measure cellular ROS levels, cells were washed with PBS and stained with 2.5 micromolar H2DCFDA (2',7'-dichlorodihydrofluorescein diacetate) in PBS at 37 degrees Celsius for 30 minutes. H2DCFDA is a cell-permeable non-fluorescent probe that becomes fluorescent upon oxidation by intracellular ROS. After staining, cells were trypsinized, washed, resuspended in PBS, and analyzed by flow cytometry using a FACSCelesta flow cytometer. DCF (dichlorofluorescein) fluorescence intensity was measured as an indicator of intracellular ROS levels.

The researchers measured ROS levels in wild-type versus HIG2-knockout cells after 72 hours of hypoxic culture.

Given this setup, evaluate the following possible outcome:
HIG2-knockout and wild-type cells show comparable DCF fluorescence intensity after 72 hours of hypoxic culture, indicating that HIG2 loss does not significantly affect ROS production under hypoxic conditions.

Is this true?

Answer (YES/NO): NO